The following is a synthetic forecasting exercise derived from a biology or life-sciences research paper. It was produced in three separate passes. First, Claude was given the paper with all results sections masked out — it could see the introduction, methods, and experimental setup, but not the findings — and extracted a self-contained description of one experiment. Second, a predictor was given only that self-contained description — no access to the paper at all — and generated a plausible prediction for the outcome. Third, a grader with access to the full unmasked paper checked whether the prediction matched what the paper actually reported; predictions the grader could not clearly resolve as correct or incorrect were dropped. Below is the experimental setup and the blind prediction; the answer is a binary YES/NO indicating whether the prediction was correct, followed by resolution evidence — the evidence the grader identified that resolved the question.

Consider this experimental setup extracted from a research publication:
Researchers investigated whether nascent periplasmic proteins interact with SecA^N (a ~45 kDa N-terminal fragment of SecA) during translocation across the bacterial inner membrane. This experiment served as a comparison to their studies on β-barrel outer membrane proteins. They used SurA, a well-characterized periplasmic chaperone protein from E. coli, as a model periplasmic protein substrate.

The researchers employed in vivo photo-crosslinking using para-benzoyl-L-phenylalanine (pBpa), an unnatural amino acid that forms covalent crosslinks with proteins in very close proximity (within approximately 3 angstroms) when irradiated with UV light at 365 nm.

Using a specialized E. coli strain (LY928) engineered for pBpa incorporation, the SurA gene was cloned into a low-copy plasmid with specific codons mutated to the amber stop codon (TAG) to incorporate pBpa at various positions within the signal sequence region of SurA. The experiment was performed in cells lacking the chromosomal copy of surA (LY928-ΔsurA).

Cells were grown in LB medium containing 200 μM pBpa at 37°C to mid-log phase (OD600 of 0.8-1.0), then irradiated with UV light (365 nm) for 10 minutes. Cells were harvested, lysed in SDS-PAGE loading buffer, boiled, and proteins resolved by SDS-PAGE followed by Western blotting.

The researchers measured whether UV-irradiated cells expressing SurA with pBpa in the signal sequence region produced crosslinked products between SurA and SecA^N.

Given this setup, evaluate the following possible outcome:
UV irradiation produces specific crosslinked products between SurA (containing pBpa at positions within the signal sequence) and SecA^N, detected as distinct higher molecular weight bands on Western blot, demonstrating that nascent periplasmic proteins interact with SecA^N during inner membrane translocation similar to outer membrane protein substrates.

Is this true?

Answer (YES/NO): NO